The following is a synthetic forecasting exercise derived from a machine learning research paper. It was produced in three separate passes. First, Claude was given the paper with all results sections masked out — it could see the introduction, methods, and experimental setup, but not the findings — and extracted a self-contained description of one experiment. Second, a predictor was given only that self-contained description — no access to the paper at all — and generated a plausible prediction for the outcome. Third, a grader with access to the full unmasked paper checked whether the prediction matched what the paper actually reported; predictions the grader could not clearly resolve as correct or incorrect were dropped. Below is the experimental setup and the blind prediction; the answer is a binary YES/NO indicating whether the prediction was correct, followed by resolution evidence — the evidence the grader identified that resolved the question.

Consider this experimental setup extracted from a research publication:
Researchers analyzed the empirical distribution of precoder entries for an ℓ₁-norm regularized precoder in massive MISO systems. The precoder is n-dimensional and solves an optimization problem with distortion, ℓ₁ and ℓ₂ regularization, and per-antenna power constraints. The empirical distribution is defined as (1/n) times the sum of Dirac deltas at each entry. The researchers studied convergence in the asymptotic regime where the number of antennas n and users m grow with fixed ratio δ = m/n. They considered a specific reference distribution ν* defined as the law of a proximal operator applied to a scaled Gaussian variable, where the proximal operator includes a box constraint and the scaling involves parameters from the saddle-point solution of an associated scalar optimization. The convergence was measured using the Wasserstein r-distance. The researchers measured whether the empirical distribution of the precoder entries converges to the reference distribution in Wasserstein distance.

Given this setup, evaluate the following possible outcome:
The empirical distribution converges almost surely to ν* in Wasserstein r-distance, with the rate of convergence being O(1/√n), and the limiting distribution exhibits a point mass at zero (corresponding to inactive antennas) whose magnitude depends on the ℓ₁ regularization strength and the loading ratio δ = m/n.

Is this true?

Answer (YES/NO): NO